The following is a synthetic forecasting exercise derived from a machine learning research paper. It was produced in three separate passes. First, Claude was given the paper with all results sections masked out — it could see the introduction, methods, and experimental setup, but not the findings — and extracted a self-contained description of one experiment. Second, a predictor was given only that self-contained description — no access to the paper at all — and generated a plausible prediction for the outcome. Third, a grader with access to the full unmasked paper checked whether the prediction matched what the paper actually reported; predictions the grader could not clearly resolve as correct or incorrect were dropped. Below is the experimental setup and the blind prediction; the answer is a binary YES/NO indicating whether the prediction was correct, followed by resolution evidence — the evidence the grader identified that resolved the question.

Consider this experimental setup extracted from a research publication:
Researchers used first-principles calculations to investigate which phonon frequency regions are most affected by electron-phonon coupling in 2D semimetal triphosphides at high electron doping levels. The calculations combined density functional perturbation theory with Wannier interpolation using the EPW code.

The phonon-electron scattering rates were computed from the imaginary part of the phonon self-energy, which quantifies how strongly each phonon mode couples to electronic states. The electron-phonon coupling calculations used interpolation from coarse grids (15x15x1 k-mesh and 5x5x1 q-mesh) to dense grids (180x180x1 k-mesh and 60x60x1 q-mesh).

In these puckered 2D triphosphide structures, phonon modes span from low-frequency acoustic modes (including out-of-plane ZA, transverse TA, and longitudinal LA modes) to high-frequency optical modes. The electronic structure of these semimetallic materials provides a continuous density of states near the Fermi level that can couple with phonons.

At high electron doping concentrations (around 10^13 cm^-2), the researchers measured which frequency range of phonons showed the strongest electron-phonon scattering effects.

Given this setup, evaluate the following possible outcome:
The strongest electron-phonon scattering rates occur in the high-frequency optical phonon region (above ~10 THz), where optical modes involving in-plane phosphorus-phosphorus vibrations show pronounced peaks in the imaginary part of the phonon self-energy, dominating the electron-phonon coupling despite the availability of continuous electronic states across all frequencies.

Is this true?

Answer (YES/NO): YES